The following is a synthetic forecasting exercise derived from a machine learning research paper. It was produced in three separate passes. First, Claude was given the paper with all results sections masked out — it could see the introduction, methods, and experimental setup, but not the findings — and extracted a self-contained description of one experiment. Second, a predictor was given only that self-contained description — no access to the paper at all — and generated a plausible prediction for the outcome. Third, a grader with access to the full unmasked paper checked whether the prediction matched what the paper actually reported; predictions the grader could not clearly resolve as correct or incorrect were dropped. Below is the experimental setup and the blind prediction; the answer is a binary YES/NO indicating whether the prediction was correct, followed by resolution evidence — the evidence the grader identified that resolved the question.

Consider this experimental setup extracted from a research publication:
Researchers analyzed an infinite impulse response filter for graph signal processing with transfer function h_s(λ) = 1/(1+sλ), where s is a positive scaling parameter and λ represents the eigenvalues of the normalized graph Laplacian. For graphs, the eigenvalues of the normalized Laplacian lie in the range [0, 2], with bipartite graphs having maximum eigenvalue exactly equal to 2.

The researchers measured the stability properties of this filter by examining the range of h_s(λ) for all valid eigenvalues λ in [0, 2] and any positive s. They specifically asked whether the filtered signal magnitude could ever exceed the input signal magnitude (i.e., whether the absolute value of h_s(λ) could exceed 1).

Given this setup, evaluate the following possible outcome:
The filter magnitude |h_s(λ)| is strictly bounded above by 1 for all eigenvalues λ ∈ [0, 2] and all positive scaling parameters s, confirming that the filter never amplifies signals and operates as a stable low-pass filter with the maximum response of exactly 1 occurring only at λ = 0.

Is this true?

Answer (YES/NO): YES